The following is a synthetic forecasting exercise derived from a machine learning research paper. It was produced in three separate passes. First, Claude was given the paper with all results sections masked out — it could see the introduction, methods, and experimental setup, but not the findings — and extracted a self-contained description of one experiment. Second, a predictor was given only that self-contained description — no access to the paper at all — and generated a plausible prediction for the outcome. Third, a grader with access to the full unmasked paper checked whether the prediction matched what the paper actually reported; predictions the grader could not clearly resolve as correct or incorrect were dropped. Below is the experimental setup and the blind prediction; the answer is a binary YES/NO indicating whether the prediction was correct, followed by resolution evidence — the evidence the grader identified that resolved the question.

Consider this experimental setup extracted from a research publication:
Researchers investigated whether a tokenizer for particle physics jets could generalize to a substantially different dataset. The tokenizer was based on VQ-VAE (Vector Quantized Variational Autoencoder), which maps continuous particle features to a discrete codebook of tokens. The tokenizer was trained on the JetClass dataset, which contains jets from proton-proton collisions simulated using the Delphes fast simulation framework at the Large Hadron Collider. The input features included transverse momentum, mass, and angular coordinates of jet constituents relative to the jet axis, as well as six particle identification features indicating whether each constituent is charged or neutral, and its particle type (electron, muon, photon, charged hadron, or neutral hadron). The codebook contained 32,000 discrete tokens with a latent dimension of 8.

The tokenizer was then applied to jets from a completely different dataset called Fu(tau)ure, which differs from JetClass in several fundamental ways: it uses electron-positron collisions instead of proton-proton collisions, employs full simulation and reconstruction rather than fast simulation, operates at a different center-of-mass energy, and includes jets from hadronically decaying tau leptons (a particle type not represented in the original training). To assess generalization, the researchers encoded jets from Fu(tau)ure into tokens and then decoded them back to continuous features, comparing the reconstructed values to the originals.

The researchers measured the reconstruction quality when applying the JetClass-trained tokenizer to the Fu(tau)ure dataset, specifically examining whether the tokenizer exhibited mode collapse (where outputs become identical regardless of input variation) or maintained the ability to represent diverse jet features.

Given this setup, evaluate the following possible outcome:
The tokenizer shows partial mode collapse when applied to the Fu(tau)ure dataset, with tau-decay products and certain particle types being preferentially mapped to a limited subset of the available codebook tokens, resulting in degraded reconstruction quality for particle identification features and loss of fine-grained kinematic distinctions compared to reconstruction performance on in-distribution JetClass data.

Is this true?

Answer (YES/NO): NO